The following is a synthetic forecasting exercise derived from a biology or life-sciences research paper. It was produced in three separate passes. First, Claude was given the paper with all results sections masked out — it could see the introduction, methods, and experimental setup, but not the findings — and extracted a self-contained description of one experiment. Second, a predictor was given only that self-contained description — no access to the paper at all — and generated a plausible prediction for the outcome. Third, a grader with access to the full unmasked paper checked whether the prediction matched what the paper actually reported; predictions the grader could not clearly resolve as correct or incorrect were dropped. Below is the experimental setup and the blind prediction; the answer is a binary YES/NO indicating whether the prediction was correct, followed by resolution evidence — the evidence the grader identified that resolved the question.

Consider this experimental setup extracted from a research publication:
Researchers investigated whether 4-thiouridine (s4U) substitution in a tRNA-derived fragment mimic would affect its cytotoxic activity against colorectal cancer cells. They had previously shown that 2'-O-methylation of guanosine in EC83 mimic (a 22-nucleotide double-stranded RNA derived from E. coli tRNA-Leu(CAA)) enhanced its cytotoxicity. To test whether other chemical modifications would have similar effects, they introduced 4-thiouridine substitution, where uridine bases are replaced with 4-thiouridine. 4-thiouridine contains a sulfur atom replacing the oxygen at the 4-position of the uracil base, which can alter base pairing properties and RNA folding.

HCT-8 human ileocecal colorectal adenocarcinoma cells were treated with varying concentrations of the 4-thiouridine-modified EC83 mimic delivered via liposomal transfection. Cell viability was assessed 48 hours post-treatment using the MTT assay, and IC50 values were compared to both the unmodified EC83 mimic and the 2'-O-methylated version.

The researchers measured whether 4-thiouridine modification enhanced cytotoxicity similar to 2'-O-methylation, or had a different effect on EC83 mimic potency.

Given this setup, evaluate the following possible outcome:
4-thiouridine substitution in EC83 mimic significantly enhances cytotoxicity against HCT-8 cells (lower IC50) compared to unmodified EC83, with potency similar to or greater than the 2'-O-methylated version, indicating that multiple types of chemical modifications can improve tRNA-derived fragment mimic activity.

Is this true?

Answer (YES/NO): NO